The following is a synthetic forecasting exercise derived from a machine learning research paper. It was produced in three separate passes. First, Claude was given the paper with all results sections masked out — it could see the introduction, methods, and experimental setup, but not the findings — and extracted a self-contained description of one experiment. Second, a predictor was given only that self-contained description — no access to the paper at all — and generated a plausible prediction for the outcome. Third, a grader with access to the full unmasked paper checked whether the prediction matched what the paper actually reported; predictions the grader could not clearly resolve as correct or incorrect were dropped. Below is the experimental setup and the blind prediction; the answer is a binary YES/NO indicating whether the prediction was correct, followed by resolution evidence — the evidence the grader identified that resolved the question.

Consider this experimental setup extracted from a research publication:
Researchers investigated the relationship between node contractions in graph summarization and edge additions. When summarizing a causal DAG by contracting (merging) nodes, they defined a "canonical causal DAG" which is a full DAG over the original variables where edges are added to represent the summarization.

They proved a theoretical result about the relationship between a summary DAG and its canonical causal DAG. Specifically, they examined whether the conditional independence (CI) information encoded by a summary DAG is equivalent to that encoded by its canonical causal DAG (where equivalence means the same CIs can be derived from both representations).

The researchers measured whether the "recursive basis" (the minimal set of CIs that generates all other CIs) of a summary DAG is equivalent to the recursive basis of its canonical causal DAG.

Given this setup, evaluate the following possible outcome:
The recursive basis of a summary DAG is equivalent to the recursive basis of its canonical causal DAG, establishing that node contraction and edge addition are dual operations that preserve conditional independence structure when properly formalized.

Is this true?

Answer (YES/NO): YES